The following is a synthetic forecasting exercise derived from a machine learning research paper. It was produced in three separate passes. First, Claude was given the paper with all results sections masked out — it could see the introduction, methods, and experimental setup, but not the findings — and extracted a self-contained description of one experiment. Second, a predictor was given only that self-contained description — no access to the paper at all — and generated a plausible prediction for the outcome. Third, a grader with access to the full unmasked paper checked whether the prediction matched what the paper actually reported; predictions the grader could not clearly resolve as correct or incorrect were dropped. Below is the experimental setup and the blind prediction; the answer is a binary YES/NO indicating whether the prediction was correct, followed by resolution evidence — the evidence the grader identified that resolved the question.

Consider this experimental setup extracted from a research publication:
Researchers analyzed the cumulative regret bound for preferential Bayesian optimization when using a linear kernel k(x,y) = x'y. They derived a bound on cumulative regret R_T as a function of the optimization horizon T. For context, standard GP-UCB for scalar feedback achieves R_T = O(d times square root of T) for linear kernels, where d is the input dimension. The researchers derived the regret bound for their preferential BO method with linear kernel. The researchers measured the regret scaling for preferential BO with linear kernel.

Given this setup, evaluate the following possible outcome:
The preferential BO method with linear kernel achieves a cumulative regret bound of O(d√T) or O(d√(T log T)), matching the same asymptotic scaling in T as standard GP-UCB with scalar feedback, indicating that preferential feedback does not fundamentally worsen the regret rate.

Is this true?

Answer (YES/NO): NO